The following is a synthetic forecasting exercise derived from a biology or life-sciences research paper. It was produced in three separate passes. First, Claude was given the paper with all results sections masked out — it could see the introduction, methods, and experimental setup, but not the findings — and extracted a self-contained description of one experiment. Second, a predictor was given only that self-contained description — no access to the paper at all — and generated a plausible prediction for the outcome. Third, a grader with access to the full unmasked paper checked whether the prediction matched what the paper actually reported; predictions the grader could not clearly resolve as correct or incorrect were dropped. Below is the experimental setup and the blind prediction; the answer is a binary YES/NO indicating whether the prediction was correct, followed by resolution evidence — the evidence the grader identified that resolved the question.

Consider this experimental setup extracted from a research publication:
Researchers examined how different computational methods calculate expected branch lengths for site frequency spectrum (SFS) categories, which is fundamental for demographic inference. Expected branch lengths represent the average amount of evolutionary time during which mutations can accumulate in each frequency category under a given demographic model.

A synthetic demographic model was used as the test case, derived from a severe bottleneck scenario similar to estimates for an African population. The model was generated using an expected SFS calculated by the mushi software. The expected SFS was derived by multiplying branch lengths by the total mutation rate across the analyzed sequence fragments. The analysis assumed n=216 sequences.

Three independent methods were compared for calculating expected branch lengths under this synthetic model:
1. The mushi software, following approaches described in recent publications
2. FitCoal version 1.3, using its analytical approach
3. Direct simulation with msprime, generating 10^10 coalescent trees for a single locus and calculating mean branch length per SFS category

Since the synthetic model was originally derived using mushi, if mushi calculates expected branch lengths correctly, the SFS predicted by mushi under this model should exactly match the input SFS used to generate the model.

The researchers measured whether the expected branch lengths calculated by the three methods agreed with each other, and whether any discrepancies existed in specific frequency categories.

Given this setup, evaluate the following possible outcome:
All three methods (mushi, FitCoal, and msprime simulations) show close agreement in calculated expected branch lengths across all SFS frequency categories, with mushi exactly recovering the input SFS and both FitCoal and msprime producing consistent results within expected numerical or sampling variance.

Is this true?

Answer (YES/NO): NO